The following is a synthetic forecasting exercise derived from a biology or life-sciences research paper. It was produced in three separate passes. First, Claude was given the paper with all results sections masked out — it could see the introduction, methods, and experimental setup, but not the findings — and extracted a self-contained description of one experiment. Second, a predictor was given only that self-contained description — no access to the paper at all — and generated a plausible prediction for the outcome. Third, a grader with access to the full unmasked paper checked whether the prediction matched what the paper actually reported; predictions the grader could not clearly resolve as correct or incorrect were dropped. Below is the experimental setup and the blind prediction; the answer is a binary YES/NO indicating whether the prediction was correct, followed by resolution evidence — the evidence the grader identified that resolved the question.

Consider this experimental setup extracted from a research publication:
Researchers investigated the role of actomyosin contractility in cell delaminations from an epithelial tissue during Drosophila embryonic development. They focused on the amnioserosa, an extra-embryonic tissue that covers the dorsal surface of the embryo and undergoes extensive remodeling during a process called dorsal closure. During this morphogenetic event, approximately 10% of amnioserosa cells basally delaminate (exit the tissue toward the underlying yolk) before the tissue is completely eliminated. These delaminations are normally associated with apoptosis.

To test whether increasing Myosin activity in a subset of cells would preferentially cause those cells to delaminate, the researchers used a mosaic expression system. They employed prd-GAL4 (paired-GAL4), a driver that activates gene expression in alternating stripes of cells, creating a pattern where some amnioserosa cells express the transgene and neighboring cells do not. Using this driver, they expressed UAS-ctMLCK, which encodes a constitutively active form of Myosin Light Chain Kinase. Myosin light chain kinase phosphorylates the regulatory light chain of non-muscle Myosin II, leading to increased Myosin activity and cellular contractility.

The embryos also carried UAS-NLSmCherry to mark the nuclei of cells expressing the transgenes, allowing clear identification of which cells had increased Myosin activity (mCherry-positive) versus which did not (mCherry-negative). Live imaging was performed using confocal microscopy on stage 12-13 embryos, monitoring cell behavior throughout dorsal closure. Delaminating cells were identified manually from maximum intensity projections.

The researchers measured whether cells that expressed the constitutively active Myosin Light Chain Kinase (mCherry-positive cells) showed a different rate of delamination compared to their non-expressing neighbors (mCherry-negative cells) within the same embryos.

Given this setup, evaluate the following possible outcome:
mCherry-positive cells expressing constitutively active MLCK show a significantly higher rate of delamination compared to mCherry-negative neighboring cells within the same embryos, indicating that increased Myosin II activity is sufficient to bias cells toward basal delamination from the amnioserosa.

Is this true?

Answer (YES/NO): YES